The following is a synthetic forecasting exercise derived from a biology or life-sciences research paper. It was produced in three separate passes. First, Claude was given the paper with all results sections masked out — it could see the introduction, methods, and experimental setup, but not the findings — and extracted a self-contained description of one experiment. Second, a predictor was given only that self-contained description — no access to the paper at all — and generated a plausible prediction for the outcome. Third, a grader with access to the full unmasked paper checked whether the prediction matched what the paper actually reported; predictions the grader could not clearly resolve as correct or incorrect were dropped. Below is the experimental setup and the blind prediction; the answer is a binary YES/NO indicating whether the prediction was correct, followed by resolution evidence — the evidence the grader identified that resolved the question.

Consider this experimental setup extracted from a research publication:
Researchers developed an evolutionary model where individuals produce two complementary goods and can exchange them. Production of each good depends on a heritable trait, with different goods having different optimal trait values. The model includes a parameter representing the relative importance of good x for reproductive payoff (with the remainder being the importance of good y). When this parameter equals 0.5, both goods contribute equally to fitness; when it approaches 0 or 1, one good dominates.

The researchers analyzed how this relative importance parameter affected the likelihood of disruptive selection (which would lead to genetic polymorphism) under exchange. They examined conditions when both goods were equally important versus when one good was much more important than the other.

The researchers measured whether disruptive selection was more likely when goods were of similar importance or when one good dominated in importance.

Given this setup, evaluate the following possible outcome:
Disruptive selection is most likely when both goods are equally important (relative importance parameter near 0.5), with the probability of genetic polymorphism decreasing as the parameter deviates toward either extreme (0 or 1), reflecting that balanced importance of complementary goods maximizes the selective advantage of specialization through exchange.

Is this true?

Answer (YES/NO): YES